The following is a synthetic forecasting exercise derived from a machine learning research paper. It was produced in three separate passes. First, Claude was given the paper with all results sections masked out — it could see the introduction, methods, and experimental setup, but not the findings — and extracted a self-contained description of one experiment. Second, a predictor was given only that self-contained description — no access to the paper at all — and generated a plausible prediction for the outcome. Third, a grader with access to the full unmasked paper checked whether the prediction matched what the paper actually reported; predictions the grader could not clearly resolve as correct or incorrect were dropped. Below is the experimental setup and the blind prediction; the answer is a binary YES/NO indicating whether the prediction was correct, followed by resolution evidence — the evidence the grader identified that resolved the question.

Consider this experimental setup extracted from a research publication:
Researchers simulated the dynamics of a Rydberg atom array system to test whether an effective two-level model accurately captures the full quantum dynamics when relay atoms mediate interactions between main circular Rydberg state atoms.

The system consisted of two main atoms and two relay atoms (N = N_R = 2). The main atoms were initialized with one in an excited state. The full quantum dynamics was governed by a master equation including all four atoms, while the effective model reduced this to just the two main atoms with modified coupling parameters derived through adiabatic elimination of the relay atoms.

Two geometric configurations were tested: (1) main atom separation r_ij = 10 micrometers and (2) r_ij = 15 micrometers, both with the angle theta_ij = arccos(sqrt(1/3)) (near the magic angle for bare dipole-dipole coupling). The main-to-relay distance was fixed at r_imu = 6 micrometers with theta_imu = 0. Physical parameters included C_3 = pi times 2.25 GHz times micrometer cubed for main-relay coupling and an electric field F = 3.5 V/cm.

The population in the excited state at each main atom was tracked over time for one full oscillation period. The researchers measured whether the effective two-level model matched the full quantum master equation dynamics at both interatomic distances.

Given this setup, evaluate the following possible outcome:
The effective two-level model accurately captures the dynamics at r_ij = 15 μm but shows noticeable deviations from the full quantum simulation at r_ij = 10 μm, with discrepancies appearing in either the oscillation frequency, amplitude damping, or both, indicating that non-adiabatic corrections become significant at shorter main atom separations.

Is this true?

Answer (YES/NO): NO